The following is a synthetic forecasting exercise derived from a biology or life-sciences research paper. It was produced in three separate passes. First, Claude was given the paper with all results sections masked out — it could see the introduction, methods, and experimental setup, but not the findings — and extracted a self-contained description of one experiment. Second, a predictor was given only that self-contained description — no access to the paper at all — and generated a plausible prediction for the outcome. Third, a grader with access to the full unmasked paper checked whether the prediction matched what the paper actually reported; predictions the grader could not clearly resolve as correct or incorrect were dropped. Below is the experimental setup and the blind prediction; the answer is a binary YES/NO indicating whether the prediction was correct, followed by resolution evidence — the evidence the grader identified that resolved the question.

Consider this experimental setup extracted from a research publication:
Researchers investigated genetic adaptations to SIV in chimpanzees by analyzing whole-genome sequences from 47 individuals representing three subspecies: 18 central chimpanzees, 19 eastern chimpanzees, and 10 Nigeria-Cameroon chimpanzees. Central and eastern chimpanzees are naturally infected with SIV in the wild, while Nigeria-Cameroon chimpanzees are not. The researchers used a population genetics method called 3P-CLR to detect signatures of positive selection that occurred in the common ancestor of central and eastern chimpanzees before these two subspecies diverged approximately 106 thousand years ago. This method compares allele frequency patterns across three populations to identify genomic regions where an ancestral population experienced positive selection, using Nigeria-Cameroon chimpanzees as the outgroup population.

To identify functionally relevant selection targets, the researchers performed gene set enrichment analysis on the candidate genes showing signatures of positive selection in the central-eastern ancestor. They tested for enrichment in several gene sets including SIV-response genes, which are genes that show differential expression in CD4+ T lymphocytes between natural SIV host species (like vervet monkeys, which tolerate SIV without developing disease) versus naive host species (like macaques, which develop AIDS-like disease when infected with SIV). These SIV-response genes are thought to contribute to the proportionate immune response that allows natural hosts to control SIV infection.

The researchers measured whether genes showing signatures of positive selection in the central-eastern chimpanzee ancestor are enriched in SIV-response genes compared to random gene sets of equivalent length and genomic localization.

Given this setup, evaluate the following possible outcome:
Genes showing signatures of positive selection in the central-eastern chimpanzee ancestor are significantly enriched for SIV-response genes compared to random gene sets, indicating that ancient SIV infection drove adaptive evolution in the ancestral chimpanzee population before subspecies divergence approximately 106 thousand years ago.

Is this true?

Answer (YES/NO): YES